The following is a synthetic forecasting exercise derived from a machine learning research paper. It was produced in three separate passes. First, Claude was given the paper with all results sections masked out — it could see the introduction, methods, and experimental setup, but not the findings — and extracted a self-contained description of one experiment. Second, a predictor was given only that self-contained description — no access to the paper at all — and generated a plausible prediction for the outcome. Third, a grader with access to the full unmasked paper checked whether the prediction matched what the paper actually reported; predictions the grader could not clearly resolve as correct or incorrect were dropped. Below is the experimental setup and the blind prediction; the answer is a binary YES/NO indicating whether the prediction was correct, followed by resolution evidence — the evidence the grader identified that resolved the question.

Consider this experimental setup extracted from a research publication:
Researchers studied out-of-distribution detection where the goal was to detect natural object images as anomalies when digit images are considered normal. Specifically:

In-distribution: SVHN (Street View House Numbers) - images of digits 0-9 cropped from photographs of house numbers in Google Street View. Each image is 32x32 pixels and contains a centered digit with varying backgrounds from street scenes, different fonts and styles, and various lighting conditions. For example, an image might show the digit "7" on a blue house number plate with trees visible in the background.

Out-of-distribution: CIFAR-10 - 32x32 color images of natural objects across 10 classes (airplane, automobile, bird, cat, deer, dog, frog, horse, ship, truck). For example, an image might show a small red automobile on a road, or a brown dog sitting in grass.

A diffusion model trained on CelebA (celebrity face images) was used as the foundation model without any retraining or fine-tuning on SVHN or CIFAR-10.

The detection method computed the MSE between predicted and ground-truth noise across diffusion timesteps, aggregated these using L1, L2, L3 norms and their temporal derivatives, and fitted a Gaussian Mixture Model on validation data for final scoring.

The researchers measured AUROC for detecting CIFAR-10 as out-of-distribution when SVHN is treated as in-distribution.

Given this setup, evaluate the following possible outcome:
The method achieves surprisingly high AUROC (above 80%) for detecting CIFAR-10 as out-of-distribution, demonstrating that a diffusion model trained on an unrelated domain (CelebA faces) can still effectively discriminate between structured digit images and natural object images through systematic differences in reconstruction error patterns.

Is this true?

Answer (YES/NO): YES